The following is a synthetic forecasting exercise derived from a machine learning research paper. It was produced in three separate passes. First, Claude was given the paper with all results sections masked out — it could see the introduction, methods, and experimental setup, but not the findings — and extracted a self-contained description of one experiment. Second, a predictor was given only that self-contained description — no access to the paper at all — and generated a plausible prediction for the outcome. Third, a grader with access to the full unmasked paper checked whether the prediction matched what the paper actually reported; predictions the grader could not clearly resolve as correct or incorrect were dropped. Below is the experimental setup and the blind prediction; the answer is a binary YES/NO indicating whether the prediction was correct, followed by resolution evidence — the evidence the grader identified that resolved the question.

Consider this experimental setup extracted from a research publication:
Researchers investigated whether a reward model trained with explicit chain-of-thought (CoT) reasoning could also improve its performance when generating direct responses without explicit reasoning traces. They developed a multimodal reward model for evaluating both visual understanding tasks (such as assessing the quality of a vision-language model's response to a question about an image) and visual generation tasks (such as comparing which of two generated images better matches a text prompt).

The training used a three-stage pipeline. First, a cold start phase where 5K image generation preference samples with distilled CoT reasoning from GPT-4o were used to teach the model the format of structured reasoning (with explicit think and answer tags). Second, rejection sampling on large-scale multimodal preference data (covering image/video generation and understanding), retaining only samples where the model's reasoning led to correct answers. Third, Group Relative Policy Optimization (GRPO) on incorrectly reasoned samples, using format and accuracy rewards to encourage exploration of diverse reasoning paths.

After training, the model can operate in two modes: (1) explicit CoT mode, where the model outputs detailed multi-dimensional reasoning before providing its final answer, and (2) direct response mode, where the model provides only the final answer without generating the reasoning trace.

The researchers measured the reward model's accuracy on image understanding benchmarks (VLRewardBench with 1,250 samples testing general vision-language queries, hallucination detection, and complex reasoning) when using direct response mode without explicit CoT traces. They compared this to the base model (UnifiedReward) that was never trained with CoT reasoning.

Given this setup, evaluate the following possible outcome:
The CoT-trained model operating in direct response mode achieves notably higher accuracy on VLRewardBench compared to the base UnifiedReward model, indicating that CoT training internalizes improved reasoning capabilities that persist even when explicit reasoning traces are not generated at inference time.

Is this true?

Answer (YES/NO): YES